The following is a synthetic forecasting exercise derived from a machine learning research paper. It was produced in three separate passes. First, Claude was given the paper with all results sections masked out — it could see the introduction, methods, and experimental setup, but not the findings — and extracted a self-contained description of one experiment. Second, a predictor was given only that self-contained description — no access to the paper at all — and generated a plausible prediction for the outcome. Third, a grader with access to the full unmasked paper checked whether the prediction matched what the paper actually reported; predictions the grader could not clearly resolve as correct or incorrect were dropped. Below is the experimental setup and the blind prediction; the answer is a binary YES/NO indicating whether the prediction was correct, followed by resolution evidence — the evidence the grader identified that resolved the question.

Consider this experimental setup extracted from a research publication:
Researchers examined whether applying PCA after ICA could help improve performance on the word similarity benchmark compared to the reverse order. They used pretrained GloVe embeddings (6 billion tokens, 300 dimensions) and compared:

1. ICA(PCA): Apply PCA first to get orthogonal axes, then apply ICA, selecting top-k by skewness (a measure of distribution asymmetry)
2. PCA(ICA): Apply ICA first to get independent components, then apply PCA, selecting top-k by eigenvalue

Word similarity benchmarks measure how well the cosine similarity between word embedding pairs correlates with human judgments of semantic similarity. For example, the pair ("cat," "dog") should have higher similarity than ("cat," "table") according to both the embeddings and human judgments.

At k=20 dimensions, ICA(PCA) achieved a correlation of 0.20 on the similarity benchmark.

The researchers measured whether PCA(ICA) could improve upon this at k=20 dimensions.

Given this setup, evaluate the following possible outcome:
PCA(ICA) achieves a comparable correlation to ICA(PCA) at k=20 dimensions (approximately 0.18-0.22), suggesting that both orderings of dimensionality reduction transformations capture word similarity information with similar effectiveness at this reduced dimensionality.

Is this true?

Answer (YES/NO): NO